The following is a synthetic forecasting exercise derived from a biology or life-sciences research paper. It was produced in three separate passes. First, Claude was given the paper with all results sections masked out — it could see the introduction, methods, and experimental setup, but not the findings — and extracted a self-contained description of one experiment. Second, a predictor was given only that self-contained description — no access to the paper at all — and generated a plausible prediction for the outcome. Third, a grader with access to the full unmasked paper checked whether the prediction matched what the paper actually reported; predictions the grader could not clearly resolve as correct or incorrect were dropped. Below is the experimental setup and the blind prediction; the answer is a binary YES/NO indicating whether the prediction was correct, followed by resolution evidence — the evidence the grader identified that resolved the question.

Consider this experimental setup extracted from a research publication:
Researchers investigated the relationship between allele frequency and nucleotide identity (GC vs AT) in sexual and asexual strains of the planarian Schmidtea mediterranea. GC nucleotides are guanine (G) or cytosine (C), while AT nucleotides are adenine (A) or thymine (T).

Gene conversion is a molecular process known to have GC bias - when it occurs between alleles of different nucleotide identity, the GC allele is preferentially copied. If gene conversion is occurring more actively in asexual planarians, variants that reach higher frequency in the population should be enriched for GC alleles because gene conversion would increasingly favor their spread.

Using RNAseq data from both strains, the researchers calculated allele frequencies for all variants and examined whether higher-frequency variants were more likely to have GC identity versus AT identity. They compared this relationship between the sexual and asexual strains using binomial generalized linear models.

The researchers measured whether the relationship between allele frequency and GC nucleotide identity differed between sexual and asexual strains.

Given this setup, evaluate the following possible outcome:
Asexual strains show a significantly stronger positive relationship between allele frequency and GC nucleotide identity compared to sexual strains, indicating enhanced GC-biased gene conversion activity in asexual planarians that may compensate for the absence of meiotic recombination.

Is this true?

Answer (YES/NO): YES